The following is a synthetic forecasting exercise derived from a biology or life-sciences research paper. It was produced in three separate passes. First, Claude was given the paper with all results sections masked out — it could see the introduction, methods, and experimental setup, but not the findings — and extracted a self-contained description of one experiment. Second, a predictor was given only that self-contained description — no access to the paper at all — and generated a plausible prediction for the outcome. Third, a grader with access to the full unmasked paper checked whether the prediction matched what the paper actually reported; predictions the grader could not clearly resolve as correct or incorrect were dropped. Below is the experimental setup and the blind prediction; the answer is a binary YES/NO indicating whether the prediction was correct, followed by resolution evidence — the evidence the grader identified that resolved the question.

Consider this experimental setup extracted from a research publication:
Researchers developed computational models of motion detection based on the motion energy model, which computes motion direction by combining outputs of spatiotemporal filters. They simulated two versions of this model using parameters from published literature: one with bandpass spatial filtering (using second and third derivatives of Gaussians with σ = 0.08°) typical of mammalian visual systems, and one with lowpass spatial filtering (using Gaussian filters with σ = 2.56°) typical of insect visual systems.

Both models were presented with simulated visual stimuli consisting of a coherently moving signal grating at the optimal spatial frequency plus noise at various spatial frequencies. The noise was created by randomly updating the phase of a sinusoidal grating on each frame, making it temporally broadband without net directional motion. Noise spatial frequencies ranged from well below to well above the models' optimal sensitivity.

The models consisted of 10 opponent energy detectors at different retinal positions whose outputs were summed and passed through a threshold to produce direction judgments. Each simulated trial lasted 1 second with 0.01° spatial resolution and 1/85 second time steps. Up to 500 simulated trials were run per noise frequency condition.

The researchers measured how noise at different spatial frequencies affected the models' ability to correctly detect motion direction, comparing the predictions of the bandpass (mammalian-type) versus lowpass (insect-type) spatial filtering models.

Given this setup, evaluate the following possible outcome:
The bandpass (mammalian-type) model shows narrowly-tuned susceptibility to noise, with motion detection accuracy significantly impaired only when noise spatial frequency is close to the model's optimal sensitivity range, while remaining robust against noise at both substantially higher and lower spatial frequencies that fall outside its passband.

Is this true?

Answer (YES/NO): YES